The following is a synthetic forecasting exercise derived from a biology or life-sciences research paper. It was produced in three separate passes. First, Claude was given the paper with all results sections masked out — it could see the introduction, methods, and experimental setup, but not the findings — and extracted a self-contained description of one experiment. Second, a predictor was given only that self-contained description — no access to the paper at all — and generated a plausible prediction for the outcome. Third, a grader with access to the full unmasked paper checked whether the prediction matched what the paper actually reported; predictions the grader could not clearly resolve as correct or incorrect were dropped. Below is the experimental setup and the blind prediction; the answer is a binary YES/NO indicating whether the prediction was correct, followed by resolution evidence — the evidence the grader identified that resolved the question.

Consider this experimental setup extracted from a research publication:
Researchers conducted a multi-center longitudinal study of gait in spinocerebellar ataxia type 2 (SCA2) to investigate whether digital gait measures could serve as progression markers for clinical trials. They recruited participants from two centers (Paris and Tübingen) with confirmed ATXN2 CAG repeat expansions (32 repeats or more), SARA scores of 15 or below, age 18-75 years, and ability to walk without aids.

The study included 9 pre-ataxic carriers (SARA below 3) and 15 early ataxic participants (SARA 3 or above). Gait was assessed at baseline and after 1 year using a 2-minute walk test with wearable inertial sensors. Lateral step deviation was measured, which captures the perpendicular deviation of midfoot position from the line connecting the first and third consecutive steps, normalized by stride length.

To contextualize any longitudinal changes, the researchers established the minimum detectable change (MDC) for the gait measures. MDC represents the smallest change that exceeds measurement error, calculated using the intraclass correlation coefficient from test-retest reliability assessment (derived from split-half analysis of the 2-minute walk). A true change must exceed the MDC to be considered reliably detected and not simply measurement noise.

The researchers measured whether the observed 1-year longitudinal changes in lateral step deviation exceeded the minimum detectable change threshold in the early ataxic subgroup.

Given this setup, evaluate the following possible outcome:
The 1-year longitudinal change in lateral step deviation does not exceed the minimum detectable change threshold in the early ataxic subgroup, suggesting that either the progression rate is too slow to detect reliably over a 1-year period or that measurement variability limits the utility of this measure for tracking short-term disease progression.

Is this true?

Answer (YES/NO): NO